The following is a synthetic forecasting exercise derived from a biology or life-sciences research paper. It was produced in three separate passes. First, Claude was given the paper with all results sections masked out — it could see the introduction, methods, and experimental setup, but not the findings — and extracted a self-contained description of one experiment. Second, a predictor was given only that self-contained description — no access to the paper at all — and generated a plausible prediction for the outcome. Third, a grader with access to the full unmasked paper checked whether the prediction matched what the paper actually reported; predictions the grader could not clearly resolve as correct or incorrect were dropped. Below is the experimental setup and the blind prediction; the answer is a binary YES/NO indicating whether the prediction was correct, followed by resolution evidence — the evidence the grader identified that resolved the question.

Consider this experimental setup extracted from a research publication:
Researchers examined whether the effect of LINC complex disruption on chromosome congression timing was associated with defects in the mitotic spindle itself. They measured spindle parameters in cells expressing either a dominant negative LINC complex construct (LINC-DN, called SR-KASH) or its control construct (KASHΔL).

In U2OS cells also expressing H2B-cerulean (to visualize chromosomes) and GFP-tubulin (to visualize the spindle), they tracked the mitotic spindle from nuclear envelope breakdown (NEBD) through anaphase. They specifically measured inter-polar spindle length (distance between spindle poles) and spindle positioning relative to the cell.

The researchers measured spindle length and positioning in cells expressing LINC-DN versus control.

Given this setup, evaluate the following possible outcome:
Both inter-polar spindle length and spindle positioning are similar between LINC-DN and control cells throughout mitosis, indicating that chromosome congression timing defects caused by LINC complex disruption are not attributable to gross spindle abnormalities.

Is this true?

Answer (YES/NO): YES